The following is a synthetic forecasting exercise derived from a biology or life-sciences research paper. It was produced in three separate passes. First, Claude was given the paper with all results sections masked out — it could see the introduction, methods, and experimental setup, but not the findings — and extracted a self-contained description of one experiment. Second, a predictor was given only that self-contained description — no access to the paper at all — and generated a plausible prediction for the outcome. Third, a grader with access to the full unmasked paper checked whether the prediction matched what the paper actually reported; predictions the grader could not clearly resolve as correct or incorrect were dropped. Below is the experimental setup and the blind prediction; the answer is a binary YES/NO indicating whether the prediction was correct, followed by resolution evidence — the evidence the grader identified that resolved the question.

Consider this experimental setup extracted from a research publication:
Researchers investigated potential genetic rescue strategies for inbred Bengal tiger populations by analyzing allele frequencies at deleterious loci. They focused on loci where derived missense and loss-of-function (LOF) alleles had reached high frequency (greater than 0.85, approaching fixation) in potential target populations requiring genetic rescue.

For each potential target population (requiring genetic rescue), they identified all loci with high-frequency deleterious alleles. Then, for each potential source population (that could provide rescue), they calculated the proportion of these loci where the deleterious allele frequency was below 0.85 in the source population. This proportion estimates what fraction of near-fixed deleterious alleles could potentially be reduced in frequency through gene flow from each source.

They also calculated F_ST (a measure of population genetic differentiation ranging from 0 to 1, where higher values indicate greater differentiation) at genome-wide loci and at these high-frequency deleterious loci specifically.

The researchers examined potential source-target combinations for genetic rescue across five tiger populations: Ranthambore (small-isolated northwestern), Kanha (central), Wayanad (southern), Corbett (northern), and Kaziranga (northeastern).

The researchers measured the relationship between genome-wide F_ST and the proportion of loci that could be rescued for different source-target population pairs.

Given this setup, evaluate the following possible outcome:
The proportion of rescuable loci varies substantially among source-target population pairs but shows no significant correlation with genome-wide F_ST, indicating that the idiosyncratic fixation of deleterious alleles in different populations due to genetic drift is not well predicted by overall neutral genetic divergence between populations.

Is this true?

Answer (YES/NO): NO